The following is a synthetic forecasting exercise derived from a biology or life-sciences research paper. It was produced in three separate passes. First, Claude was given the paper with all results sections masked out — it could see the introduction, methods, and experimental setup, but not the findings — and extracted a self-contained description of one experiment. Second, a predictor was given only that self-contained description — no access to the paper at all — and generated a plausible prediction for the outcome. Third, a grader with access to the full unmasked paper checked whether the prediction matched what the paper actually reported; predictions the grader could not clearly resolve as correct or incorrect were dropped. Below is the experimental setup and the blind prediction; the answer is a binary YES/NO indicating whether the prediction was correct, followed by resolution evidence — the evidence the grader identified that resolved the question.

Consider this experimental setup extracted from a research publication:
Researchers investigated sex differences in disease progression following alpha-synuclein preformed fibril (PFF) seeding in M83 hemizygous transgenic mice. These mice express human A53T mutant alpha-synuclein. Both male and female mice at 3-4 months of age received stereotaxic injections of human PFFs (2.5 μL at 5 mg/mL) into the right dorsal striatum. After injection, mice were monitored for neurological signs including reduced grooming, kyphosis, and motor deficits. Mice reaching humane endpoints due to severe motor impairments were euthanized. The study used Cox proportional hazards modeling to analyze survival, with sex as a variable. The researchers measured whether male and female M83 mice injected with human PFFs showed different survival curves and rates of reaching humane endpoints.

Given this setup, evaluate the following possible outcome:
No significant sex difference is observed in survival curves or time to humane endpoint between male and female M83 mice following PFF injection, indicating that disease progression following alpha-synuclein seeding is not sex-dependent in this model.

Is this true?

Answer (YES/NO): NO